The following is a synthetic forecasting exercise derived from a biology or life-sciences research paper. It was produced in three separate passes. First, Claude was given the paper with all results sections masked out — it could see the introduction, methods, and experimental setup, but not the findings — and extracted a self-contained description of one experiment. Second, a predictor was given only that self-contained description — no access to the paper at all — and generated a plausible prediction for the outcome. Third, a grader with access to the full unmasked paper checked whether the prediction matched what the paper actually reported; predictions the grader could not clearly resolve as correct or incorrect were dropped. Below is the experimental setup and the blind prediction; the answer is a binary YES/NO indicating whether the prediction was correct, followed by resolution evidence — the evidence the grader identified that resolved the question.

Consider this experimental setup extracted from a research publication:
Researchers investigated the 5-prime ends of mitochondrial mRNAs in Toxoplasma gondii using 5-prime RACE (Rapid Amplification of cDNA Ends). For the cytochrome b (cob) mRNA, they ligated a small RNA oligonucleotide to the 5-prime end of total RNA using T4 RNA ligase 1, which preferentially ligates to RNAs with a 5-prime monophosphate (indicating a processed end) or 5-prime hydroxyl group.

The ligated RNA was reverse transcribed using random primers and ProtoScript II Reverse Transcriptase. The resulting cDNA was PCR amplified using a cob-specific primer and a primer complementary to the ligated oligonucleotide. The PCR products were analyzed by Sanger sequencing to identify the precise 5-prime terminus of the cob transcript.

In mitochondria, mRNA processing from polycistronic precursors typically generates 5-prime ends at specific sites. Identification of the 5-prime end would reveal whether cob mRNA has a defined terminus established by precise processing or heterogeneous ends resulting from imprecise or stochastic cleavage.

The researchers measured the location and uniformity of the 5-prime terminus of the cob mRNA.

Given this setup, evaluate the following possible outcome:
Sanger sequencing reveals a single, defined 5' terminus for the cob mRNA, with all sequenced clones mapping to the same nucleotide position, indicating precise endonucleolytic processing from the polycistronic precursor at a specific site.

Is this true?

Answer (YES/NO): YES